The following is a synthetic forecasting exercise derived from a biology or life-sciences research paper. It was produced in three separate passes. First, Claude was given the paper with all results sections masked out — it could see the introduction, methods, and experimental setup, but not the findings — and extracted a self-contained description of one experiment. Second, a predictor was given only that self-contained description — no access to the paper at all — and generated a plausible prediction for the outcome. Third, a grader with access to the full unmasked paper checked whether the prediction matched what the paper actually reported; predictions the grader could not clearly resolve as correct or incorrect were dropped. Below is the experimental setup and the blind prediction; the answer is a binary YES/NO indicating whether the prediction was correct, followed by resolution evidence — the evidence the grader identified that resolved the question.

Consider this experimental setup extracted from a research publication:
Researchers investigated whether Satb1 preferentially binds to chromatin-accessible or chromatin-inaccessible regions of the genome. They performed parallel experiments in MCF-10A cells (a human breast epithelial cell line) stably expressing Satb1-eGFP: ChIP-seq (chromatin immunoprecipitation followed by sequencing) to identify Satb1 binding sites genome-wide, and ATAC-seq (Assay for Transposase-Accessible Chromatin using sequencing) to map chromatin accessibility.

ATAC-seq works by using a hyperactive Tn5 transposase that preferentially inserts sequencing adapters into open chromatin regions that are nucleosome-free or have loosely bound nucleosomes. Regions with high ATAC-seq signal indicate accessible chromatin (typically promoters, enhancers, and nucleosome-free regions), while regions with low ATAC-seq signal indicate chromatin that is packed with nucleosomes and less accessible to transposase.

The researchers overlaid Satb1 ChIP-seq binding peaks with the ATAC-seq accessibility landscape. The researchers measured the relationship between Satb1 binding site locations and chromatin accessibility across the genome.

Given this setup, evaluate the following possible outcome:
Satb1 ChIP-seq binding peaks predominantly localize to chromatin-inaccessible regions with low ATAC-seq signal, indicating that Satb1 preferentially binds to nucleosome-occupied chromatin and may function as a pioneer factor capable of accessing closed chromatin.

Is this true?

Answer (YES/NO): YES